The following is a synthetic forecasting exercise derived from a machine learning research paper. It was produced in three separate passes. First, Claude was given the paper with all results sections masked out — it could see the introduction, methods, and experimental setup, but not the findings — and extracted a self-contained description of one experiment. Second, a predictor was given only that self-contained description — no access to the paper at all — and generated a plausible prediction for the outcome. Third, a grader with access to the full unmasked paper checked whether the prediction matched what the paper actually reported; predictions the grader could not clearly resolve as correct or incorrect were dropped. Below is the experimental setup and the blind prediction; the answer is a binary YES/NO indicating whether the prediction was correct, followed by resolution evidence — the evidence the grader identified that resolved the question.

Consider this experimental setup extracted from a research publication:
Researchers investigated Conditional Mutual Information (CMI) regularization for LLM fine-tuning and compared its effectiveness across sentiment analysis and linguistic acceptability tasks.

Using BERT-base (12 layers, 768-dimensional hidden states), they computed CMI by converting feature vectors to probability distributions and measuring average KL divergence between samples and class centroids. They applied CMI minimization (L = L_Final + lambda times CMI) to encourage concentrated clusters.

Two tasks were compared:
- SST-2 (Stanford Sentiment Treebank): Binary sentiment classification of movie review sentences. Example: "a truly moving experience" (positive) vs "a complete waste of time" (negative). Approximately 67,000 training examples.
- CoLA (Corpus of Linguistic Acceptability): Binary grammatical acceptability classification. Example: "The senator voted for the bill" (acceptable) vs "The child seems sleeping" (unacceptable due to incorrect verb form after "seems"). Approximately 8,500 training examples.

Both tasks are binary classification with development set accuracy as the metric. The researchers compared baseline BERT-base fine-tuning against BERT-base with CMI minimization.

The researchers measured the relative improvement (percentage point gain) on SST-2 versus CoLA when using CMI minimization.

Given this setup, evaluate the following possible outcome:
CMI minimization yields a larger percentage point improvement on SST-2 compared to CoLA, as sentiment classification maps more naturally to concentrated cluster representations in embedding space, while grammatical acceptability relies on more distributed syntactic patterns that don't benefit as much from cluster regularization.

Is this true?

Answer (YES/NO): NO